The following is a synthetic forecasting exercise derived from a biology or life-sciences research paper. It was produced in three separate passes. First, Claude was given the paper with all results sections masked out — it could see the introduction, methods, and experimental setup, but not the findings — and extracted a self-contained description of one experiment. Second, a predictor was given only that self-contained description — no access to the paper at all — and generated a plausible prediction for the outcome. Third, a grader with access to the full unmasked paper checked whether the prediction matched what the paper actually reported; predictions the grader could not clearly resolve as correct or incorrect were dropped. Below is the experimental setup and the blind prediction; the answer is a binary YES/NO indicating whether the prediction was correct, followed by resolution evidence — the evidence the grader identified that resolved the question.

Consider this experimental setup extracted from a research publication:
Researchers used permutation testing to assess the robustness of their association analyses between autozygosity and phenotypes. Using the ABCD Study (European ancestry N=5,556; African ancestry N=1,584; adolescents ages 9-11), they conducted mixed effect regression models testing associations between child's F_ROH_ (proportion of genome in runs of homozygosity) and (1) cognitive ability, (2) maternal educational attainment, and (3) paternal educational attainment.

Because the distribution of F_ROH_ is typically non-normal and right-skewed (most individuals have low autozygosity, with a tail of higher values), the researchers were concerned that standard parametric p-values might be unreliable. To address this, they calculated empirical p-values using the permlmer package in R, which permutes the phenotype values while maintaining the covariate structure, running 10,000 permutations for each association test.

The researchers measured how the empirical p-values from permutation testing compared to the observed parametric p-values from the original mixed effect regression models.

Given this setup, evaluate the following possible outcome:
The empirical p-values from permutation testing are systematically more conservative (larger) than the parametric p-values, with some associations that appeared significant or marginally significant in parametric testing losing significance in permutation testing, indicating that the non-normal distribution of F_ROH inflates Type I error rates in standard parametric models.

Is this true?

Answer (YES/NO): NO